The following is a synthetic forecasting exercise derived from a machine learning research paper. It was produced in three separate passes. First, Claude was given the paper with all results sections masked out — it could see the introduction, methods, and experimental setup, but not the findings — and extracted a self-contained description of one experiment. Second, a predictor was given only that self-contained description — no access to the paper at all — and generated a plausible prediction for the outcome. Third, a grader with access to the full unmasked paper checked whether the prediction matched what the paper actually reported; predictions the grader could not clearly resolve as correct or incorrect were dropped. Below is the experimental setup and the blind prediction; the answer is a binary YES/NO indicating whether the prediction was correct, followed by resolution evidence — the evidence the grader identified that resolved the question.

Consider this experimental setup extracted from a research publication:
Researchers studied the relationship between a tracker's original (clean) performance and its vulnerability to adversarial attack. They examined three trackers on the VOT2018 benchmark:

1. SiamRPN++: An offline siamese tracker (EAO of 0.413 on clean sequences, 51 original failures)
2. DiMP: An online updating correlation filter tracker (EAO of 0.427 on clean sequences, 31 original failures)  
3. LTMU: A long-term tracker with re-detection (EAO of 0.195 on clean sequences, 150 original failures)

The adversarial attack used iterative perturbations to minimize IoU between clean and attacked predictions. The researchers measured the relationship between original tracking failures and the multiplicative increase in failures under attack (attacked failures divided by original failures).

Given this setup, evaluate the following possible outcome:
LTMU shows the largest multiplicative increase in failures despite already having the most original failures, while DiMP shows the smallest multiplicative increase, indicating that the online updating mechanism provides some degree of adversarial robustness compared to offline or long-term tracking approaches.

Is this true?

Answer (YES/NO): NO